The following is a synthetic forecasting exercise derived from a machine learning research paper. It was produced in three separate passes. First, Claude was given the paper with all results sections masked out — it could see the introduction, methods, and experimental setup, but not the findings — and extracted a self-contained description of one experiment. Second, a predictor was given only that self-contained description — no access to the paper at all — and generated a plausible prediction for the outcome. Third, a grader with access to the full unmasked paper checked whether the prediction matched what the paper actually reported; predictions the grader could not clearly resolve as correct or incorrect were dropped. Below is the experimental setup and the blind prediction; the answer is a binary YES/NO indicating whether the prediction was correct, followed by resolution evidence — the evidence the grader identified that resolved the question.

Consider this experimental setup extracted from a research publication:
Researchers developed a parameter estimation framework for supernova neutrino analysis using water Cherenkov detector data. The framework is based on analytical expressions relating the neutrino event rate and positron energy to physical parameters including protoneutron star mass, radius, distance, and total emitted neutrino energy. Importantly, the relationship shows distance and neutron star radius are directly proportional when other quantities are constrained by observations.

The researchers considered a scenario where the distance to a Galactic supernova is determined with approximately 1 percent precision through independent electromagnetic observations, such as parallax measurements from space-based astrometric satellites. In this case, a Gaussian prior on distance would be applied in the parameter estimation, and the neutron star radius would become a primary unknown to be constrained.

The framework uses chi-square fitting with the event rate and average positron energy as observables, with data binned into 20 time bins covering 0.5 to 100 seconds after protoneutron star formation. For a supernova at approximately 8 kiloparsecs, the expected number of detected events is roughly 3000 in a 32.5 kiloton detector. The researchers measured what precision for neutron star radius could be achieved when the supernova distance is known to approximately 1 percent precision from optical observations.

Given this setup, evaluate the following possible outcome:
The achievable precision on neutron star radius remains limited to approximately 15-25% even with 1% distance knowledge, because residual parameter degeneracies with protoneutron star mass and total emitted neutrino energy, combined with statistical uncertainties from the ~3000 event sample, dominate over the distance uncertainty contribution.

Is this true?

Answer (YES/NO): NO